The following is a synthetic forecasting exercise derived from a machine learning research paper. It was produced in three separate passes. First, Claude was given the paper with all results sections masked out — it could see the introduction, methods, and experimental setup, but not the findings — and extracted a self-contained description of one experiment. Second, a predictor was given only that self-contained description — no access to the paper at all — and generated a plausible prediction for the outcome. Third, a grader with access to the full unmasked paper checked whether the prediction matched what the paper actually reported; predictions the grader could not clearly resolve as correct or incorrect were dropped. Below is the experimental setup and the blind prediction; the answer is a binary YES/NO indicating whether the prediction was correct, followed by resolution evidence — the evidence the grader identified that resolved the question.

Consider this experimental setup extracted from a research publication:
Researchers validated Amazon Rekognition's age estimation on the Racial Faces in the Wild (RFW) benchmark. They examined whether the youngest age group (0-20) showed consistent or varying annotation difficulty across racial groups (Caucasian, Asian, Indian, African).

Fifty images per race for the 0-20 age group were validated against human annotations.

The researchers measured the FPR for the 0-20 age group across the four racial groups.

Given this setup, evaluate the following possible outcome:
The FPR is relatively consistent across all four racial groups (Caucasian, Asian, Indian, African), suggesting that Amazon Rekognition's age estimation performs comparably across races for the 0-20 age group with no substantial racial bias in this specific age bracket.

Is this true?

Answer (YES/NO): NO